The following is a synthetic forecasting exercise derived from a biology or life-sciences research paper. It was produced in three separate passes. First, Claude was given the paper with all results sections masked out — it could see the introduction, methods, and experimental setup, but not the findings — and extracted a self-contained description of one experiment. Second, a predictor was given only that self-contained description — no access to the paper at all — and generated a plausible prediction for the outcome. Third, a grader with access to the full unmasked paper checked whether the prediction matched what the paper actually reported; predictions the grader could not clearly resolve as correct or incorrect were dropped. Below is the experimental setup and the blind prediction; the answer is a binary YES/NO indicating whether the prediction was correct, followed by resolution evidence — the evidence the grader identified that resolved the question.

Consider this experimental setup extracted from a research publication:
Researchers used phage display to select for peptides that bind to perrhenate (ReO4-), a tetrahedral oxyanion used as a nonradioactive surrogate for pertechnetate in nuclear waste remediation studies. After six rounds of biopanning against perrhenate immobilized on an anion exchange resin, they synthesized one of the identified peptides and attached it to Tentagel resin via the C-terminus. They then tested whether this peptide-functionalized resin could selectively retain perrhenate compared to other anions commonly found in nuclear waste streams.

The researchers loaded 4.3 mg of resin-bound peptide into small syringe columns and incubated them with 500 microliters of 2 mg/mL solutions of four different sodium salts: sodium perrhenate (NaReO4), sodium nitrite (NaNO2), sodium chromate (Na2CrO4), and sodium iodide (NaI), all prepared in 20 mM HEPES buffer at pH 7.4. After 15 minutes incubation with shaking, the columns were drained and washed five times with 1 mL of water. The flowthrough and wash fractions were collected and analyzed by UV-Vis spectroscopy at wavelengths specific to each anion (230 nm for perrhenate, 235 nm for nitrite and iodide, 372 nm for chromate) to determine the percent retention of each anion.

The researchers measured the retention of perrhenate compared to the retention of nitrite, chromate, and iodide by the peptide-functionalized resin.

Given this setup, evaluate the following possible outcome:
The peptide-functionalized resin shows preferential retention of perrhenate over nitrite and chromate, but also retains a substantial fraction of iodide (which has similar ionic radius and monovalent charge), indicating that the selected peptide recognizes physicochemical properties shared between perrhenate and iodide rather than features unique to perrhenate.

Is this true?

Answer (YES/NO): YES